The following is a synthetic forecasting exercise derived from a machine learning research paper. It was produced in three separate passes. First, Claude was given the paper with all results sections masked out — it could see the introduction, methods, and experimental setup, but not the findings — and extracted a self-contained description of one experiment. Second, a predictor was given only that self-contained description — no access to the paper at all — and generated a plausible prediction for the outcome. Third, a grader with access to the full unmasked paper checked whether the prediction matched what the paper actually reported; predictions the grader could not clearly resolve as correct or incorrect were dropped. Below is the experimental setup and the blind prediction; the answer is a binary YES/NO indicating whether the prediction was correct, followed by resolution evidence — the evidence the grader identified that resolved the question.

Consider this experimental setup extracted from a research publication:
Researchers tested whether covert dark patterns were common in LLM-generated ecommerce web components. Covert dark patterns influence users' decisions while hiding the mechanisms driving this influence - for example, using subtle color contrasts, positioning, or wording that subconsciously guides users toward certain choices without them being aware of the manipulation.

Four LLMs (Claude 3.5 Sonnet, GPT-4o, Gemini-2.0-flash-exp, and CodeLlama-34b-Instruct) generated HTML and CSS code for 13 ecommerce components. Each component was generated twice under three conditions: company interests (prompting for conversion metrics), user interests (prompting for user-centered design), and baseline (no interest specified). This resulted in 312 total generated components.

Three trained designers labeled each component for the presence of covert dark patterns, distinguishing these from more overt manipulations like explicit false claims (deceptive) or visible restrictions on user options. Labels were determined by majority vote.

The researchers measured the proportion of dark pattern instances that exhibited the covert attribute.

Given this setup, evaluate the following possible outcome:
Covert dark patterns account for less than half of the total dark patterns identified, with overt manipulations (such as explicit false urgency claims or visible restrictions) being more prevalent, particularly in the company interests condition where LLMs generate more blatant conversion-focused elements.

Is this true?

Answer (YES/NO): NO